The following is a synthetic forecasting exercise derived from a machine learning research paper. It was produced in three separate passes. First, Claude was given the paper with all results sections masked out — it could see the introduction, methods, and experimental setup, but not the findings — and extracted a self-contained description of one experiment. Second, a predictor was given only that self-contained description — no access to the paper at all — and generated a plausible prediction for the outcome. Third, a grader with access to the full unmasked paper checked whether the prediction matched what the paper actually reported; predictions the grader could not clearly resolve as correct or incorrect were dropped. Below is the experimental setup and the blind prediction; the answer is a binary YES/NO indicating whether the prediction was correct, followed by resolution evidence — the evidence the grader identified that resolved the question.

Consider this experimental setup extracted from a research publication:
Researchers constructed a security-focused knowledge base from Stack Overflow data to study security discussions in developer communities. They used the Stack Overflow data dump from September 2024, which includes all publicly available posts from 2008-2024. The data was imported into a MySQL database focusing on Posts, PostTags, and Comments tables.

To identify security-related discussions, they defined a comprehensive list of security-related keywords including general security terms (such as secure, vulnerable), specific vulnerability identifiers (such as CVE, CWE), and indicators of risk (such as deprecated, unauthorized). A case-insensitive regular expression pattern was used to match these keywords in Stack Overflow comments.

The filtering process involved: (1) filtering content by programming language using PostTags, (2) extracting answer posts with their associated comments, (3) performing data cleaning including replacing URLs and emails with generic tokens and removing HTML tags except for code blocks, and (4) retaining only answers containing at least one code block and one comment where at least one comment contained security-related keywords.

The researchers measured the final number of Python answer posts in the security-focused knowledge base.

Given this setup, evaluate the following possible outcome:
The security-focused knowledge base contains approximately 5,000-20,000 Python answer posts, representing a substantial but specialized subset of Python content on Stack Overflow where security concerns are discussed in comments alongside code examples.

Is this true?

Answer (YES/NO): NO